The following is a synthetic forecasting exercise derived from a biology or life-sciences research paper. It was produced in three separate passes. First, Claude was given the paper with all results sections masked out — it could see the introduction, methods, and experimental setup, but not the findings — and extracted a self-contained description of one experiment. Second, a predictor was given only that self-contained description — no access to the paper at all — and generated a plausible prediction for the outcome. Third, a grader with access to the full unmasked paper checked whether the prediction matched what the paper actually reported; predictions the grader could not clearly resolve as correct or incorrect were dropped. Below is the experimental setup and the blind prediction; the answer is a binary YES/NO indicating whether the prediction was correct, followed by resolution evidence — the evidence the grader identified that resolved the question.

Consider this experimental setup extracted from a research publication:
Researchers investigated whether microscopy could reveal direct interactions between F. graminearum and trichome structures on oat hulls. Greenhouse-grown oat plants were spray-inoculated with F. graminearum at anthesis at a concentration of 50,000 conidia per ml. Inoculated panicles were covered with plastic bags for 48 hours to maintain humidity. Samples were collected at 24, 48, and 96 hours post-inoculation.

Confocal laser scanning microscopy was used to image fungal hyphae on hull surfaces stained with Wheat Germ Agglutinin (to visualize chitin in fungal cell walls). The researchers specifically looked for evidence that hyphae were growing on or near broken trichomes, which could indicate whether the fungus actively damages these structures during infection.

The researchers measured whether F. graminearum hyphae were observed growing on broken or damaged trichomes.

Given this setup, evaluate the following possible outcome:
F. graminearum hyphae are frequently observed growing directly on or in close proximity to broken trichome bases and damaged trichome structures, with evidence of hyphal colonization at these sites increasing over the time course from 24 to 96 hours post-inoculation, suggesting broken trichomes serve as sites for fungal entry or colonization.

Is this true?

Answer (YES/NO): NO